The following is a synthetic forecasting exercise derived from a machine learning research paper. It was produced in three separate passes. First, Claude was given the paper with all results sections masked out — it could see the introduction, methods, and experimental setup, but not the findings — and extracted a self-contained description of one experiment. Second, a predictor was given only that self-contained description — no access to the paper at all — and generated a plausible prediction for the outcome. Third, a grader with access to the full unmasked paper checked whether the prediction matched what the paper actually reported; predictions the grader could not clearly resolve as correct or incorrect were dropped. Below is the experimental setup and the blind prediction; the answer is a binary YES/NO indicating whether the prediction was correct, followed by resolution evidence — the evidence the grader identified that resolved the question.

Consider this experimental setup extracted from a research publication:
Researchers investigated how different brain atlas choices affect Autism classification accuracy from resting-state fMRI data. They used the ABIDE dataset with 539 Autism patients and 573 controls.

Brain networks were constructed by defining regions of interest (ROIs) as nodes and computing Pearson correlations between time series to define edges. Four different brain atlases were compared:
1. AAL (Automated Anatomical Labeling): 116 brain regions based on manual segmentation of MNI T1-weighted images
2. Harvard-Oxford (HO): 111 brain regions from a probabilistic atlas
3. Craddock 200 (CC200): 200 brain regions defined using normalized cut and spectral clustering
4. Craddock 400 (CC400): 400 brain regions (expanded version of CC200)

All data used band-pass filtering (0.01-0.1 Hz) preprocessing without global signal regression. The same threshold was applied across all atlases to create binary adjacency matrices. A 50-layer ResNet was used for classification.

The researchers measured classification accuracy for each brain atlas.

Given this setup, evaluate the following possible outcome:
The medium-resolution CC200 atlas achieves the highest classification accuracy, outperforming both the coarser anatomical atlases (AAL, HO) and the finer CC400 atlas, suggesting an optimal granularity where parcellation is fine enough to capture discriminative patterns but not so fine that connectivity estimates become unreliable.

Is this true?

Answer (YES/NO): NO